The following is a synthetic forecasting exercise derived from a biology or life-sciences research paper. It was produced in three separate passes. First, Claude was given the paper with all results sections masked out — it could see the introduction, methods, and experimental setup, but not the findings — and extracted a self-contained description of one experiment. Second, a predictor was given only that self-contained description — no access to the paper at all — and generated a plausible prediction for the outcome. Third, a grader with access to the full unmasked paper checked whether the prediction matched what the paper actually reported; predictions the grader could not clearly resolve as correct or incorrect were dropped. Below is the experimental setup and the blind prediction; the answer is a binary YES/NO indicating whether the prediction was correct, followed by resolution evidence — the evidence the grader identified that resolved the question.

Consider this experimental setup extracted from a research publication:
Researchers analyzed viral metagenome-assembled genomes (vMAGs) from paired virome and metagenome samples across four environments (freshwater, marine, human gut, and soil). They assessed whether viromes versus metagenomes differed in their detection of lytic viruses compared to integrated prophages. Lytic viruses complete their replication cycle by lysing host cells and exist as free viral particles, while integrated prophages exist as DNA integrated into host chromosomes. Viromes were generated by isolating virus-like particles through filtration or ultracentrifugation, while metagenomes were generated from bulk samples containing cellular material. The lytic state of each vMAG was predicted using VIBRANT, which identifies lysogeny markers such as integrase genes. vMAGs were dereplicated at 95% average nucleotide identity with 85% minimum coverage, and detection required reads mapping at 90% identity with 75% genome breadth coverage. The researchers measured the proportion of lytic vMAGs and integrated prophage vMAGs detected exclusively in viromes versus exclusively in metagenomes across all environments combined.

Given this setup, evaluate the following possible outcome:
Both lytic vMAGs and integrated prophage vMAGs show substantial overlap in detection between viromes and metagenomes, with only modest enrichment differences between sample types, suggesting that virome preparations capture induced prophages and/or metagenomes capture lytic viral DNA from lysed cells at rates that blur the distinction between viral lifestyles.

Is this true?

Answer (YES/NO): NO